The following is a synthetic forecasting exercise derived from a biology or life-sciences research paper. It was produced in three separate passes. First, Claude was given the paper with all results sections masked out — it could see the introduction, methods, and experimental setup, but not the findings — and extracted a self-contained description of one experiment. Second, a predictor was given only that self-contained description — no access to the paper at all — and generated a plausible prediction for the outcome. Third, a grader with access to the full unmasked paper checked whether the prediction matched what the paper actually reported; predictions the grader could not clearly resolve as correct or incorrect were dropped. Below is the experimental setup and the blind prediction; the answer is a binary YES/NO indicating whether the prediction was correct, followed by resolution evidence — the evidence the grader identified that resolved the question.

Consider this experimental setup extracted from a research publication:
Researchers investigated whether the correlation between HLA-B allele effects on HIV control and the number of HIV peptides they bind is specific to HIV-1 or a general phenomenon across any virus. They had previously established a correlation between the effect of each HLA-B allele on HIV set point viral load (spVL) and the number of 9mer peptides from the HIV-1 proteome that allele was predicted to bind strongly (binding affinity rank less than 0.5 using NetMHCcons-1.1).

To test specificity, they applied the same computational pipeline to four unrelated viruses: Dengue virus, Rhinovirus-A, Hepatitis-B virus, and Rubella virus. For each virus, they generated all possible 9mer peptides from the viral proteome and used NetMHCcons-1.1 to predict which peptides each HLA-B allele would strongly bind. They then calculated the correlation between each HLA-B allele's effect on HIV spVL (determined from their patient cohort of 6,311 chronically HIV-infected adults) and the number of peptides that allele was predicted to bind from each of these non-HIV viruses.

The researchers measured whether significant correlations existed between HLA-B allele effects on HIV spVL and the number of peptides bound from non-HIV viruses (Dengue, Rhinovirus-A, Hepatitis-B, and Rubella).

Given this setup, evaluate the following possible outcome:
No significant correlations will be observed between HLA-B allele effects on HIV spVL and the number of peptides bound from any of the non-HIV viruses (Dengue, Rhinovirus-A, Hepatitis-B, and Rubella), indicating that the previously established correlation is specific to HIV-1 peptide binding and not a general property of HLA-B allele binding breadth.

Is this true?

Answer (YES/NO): YES